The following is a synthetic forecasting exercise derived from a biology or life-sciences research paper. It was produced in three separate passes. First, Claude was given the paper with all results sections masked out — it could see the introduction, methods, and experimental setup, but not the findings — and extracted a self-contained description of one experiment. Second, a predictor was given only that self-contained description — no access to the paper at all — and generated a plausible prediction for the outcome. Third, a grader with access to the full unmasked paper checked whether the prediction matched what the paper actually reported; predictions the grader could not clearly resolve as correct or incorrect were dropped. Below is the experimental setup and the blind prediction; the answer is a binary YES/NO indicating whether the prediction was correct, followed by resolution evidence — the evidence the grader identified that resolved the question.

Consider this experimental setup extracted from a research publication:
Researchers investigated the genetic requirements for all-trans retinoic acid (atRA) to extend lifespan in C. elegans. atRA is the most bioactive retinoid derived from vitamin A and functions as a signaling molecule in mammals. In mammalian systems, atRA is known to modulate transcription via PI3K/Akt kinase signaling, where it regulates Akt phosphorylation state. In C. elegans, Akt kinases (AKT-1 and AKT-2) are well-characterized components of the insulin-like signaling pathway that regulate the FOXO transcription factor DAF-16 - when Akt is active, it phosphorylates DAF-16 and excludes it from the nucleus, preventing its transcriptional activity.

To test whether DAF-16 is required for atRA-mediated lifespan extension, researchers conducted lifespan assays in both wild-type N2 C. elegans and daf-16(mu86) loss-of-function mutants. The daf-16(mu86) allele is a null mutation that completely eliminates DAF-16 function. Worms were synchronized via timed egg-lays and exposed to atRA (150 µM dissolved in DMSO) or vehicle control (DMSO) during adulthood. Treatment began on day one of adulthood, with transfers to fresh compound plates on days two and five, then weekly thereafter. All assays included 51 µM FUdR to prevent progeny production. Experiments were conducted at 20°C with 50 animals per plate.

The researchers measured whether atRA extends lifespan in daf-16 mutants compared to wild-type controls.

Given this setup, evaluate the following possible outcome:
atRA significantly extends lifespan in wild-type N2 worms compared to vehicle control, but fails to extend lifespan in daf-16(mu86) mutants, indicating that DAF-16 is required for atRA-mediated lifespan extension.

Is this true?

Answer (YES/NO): NO